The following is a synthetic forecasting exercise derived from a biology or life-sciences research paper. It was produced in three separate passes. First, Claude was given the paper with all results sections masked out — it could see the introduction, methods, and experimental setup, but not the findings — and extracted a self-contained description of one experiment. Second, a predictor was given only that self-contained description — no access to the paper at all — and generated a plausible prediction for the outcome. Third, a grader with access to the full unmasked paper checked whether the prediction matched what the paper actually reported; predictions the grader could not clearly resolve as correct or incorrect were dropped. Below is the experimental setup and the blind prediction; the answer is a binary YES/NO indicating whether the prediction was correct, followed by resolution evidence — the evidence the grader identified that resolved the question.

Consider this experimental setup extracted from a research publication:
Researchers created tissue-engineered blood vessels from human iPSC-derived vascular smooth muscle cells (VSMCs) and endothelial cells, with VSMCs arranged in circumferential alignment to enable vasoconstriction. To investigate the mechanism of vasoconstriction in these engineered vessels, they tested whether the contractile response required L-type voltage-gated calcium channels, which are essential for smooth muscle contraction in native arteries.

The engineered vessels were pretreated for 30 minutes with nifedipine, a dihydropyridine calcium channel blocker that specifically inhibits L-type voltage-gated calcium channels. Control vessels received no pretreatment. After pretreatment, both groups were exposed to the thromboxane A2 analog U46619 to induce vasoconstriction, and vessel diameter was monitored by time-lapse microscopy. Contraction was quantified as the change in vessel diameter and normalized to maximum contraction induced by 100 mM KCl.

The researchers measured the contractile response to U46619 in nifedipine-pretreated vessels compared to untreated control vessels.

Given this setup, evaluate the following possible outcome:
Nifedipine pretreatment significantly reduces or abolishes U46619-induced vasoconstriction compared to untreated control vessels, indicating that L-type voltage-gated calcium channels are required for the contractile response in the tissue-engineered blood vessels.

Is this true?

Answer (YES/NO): YES